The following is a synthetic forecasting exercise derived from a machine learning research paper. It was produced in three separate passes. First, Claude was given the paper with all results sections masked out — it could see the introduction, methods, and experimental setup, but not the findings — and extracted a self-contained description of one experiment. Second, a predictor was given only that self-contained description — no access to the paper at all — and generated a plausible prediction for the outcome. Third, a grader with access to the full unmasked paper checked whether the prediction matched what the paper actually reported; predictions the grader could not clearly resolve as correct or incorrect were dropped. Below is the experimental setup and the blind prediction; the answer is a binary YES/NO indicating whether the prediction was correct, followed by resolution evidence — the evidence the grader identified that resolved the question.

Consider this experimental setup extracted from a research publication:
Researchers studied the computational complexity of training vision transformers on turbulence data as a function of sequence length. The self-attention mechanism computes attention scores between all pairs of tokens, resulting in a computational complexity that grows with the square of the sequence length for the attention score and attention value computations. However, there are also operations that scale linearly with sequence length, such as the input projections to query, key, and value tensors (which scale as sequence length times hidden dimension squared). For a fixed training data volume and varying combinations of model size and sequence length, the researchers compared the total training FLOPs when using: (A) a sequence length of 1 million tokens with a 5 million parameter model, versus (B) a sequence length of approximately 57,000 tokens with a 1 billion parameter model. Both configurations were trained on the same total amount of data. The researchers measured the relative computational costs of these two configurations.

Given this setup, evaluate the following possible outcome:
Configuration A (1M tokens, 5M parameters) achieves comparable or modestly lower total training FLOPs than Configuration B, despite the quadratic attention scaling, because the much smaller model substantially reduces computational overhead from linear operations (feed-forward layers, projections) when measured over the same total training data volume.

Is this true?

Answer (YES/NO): YES